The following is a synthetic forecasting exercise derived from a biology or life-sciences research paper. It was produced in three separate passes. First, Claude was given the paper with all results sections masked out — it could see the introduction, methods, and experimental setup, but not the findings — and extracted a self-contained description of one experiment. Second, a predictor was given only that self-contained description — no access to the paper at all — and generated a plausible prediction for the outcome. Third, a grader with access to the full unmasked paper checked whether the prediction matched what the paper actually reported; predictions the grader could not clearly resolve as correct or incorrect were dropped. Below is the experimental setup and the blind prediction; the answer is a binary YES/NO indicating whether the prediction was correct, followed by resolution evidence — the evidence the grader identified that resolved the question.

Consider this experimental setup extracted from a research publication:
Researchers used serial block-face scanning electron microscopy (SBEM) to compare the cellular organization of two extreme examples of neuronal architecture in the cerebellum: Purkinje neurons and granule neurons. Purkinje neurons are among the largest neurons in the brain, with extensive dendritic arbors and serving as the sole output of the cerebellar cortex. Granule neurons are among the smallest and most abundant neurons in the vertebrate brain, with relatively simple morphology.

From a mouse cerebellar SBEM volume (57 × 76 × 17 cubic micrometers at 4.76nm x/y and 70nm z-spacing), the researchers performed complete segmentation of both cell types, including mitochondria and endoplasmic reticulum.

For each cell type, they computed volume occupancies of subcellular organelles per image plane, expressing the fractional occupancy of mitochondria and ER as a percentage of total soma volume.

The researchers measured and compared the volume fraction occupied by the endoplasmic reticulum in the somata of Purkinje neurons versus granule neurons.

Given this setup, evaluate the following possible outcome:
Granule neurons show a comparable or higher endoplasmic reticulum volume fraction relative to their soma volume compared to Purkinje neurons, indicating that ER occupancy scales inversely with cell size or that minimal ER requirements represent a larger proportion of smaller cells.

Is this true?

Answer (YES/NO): NO